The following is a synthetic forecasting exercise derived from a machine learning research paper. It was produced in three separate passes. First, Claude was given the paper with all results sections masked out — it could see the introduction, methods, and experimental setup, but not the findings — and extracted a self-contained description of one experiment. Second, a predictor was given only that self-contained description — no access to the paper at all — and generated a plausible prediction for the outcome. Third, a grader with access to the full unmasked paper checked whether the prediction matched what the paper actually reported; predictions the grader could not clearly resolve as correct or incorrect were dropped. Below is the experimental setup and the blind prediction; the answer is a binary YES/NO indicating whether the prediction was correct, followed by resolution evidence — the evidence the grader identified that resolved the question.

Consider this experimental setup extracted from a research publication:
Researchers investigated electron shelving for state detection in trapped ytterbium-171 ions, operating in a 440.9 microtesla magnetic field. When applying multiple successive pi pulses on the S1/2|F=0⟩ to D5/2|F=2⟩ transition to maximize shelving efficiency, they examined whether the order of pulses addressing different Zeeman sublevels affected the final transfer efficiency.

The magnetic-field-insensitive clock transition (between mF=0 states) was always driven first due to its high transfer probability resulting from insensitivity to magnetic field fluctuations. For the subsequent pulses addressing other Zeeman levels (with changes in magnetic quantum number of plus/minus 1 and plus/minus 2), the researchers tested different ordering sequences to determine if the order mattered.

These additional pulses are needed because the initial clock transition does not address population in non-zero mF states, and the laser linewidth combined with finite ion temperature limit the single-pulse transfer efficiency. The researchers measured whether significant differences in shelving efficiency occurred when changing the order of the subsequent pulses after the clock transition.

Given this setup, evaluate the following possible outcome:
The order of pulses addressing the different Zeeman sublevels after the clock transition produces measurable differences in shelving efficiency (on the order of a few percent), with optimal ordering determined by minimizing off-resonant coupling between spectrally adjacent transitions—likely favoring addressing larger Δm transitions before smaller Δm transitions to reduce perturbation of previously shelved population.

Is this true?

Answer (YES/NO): NO